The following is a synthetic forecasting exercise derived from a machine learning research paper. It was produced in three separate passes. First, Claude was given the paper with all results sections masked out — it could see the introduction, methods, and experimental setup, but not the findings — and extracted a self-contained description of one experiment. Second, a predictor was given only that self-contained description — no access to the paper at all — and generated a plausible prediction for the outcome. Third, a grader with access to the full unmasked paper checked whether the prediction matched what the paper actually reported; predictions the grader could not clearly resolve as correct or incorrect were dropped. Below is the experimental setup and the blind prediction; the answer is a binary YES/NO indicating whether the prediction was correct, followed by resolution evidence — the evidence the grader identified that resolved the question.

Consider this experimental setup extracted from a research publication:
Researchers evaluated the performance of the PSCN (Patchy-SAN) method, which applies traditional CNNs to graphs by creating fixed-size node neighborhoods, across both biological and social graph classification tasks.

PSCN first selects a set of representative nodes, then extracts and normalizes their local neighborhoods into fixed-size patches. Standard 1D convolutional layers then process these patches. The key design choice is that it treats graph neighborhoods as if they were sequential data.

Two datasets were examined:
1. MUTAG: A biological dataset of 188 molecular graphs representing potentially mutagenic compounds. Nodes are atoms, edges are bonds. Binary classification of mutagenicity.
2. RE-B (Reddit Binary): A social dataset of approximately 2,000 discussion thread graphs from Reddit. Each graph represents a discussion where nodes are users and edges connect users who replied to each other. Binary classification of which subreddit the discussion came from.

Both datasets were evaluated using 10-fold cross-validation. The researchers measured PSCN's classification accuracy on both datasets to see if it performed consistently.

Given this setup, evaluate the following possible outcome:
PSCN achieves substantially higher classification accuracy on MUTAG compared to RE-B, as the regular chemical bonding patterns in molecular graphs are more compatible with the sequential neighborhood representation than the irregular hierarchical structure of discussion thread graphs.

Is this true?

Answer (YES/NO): NO